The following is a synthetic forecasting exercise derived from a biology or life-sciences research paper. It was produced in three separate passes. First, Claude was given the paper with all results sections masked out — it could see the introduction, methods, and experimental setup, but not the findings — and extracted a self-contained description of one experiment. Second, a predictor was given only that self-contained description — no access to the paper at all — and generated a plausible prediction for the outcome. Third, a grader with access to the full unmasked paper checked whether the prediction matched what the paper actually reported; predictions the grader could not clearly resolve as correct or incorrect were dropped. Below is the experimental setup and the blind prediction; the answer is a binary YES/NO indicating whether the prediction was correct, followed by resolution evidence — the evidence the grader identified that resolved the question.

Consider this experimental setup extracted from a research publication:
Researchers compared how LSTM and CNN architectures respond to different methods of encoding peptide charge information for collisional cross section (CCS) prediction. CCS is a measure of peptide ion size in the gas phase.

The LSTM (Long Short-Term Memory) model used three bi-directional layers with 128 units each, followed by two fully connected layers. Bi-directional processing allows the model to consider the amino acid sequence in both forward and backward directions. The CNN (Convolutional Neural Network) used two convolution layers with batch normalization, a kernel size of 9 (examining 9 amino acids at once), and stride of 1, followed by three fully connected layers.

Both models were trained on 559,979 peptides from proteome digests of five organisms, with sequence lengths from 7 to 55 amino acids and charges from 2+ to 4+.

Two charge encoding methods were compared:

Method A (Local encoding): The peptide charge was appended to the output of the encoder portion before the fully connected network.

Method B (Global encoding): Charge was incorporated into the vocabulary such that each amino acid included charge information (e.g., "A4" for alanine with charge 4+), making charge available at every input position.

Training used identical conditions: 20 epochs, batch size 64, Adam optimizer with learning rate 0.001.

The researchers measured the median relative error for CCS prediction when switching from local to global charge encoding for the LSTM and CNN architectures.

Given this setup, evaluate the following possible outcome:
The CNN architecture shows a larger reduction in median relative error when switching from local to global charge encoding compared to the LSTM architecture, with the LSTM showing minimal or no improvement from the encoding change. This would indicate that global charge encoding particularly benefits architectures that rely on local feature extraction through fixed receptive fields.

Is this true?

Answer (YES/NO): NO